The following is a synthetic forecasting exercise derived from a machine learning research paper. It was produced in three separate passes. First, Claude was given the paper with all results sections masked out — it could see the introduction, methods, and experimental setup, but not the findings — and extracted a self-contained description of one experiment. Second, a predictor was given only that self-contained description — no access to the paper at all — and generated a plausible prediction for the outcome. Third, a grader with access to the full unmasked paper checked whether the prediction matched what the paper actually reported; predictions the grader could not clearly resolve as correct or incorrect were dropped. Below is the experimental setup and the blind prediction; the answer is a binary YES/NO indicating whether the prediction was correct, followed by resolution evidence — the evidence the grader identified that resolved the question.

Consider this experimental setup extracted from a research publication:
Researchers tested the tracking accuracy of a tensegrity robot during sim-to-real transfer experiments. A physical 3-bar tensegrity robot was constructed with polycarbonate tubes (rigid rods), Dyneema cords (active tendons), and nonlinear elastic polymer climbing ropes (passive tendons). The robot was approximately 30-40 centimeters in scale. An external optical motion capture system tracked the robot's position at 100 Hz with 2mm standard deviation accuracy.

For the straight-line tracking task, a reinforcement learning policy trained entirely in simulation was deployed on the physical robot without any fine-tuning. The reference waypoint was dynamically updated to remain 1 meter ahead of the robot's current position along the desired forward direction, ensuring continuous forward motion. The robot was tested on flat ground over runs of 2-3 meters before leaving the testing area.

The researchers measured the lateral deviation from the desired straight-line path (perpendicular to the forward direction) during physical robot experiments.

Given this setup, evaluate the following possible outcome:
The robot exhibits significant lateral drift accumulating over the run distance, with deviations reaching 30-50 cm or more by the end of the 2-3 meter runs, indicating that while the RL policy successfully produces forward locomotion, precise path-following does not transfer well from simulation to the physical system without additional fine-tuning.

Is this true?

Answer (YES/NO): NO